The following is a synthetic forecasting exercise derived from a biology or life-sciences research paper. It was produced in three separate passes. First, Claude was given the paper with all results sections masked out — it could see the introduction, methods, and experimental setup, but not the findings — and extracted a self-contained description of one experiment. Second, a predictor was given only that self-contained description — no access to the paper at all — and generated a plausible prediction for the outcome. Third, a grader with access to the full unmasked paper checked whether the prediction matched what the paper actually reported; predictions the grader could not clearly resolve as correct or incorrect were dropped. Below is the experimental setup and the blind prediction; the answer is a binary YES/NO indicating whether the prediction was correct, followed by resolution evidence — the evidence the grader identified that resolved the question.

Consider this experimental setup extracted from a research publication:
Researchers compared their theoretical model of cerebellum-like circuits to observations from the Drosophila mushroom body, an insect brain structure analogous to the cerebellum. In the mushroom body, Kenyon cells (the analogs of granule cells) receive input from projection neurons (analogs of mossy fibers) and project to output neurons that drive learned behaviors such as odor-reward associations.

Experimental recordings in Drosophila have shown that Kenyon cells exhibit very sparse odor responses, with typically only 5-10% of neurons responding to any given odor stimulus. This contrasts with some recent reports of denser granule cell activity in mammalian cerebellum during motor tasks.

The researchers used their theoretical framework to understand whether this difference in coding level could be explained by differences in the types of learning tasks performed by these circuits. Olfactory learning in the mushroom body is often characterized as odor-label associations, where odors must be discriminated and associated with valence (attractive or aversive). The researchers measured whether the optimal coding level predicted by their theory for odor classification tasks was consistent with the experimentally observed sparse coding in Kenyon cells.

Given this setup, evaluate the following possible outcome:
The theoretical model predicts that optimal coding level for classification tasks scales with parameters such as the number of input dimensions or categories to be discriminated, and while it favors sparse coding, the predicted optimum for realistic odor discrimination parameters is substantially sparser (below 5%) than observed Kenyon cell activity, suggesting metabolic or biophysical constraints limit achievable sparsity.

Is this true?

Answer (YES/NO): NO